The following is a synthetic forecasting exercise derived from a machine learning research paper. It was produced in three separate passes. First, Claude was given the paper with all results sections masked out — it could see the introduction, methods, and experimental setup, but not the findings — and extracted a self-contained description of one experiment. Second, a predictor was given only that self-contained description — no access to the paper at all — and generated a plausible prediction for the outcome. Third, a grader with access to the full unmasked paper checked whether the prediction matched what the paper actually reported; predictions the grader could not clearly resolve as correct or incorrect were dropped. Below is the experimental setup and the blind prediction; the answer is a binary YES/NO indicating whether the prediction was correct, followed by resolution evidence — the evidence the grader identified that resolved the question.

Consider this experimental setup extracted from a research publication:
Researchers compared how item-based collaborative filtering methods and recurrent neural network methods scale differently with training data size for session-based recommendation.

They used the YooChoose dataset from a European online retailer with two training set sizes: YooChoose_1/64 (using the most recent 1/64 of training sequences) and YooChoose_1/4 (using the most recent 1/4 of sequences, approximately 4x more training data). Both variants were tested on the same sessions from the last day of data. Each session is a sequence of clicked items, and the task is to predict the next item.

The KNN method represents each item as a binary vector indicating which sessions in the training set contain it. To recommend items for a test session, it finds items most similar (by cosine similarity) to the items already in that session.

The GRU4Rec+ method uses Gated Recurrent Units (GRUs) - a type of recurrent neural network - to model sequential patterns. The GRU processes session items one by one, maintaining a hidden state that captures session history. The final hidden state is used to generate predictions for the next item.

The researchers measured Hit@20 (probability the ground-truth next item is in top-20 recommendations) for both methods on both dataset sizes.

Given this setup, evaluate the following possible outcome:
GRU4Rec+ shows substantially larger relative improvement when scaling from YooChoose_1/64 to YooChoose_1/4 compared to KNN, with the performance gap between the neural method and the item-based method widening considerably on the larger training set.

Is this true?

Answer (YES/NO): NO